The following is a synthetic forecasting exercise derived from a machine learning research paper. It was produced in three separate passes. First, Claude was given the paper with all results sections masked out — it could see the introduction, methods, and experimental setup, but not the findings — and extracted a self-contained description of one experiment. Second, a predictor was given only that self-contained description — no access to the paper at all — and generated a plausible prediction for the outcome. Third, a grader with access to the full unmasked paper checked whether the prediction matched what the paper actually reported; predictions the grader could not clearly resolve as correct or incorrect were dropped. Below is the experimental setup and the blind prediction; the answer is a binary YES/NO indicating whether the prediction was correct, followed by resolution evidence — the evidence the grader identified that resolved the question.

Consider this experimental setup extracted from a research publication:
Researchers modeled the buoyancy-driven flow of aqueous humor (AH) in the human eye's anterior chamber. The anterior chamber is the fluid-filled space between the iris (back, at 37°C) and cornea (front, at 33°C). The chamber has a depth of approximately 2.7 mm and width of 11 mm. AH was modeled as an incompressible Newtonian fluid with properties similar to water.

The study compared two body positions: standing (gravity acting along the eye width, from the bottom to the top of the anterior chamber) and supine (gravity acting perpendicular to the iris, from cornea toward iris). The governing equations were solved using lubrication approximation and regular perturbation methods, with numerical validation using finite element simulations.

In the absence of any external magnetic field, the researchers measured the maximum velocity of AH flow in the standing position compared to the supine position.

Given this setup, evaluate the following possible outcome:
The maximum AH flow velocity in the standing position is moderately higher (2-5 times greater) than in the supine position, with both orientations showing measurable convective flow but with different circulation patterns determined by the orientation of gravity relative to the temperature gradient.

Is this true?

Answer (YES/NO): YES